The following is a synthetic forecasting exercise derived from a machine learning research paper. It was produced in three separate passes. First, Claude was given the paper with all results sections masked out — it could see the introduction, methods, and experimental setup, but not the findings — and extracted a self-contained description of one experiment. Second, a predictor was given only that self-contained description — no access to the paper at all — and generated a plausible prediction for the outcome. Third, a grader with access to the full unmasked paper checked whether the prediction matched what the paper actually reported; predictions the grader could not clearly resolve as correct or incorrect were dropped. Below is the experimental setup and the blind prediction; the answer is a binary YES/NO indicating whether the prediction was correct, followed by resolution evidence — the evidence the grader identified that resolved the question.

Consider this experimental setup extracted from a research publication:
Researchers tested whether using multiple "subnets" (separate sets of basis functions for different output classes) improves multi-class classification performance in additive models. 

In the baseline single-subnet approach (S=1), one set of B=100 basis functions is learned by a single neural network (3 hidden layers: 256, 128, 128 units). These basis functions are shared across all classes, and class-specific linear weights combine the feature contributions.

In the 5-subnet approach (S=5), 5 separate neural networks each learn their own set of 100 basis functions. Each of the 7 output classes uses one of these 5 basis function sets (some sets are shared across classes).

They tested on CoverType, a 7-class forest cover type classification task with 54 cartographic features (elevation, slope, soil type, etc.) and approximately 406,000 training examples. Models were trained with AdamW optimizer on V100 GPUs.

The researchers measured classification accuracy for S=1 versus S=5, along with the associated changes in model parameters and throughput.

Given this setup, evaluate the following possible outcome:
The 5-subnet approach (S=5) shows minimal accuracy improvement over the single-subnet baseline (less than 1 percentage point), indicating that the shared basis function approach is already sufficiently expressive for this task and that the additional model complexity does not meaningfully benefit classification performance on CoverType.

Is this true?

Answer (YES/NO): YES